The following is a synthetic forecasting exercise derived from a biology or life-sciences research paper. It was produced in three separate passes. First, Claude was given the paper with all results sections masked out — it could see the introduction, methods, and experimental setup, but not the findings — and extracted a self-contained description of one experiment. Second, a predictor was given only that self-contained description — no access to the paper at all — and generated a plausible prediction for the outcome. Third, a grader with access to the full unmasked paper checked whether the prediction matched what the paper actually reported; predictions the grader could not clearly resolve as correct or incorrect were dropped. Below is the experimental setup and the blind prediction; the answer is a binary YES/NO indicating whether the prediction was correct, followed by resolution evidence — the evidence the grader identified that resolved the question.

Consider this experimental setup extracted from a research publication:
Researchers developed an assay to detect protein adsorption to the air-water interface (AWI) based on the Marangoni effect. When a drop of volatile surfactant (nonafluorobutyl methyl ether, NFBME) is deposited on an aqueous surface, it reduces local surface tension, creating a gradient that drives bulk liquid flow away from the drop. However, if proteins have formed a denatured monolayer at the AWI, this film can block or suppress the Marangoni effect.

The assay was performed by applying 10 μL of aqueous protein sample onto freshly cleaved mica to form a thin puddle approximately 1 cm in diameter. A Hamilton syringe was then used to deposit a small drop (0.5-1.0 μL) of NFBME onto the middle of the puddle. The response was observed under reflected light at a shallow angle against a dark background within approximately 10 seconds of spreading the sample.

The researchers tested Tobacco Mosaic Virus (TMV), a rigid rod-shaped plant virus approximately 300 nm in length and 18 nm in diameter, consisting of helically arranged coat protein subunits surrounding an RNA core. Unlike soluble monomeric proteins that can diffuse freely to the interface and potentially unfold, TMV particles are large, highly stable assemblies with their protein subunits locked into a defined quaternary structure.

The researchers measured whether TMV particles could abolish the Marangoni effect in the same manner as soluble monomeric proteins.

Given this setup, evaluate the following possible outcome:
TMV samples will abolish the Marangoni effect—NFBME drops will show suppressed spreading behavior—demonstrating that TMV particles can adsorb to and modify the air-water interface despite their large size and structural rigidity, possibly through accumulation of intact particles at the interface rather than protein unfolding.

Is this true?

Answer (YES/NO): NO